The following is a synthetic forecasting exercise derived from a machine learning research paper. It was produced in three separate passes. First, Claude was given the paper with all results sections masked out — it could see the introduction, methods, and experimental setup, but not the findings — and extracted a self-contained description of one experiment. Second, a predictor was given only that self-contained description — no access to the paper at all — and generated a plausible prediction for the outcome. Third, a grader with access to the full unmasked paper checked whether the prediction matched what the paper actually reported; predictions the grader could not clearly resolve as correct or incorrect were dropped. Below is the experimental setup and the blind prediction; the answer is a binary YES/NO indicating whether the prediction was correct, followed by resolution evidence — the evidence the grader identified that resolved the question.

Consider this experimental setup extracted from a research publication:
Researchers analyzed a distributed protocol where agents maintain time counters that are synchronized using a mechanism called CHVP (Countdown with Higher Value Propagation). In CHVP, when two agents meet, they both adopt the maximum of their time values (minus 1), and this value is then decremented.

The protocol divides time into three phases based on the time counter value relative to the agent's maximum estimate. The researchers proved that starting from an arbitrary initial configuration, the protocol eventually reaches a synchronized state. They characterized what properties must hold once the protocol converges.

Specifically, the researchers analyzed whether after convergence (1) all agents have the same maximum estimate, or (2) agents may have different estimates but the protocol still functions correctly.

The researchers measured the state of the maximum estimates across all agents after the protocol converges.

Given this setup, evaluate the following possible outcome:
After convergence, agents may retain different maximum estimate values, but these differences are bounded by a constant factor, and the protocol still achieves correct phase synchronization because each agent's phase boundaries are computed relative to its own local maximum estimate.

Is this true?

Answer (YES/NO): NO